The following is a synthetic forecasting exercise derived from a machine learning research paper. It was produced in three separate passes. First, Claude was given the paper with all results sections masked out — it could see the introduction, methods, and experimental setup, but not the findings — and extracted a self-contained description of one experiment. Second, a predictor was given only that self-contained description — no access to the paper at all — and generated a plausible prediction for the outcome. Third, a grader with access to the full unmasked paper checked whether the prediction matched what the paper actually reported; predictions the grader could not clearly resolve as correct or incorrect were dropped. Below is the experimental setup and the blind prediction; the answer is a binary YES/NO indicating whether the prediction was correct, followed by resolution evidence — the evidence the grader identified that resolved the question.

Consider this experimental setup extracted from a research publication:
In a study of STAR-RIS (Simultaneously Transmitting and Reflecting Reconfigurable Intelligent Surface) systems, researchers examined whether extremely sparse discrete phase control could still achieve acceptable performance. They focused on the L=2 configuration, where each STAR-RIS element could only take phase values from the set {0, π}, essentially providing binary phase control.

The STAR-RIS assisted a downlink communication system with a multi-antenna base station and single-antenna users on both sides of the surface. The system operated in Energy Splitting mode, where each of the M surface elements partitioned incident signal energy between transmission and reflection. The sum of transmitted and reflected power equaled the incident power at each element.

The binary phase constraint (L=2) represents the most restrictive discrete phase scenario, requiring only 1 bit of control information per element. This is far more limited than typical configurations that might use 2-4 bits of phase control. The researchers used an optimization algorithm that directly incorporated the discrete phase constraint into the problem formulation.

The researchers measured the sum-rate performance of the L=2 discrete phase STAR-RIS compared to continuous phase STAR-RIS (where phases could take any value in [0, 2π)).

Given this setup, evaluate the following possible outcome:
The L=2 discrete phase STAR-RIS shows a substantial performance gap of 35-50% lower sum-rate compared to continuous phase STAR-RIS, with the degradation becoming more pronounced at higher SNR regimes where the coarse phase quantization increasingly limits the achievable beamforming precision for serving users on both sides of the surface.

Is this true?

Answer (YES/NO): NO